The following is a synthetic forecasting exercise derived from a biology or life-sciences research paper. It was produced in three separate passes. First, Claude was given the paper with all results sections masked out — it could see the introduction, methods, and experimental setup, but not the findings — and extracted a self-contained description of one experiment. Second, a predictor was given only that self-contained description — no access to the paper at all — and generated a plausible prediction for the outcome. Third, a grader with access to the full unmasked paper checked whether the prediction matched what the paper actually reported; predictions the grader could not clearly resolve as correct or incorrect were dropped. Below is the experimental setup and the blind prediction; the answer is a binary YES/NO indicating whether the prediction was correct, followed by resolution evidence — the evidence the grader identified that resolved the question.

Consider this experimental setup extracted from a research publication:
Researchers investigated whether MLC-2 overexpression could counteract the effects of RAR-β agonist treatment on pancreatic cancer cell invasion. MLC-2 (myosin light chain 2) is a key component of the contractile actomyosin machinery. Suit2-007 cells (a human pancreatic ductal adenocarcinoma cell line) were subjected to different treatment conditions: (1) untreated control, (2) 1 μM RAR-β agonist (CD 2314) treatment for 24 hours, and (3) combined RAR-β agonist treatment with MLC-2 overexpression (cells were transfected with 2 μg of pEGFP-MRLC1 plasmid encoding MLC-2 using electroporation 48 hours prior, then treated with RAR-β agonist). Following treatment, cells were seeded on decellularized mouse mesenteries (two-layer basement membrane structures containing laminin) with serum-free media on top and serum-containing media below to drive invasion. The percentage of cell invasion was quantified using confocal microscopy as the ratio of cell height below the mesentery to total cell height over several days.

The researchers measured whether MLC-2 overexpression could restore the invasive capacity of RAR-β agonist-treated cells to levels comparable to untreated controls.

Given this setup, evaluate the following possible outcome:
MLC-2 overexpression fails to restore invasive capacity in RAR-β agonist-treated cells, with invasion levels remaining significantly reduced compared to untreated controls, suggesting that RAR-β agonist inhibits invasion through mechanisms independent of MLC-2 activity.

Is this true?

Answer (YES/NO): NO